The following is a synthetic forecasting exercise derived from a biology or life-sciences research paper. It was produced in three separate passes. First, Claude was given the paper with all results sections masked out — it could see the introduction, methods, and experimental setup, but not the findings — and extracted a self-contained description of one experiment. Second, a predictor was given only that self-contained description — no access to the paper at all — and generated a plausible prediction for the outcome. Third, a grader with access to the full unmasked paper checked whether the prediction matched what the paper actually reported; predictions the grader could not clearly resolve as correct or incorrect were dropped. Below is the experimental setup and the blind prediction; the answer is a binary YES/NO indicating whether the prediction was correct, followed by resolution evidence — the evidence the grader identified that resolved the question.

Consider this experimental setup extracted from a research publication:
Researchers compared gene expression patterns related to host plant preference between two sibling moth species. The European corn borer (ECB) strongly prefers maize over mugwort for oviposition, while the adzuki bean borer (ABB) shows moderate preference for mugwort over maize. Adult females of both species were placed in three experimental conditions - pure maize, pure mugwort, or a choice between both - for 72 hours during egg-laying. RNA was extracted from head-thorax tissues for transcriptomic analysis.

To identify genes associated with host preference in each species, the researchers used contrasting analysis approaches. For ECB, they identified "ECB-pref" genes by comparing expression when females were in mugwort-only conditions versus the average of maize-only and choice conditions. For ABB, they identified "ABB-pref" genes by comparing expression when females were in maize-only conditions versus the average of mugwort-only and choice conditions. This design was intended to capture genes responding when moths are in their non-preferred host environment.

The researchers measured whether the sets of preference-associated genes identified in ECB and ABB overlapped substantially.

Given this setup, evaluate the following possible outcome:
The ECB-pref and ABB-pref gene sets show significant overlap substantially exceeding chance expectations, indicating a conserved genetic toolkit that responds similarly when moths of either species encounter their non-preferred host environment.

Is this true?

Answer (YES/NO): NO